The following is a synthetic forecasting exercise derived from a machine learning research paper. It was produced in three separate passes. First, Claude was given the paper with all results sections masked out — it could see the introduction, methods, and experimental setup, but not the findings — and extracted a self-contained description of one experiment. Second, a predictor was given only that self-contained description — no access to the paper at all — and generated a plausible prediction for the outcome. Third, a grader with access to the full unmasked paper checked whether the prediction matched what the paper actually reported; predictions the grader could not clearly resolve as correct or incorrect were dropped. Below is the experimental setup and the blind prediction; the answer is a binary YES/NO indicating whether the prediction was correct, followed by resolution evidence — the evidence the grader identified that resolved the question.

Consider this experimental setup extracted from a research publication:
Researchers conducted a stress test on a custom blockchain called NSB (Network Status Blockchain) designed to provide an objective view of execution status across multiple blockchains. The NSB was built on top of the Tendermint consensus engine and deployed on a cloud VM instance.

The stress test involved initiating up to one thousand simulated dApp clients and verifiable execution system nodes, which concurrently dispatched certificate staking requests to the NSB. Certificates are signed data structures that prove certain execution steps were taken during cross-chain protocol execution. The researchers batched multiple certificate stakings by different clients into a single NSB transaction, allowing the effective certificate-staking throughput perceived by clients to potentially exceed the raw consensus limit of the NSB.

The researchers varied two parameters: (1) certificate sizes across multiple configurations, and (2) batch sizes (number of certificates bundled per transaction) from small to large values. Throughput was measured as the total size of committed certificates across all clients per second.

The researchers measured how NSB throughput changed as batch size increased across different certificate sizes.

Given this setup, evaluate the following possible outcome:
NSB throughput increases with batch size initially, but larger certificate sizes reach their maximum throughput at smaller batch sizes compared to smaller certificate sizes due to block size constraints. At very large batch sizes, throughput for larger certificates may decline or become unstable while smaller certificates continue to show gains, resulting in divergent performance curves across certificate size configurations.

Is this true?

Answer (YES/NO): NO